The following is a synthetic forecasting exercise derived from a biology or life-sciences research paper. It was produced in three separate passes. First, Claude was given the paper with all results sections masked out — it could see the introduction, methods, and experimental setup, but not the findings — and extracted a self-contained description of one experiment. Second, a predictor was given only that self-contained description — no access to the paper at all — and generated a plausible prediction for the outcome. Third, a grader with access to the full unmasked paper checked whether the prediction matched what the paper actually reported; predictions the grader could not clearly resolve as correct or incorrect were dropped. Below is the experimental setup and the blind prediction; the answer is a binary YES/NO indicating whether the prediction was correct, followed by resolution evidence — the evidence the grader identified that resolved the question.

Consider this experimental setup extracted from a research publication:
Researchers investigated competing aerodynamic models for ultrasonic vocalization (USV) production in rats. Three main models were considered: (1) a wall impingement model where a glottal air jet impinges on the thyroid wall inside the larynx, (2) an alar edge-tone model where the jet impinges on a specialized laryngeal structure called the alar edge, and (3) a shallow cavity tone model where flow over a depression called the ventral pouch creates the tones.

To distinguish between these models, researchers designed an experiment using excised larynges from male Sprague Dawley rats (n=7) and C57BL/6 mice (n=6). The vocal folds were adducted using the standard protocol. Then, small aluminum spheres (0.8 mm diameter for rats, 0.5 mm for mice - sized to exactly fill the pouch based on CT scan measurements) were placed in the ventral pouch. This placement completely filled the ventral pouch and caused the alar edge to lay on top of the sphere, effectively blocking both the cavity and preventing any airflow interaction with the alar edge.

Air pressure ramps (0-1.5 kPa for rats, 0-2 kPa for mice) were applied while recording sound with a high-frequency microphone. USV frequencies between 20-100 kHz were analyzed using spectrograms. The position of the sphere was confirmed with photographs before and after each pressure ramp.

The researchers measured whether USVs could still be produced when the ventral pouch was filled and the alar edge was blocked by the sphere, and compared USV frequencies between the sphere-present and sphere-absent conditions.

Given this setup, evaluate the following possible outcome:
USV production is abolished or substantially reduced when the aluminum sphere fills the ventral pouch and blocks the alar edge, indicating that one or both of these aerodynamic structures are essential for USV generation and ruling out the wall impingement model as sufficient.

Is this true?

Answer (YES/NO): NO